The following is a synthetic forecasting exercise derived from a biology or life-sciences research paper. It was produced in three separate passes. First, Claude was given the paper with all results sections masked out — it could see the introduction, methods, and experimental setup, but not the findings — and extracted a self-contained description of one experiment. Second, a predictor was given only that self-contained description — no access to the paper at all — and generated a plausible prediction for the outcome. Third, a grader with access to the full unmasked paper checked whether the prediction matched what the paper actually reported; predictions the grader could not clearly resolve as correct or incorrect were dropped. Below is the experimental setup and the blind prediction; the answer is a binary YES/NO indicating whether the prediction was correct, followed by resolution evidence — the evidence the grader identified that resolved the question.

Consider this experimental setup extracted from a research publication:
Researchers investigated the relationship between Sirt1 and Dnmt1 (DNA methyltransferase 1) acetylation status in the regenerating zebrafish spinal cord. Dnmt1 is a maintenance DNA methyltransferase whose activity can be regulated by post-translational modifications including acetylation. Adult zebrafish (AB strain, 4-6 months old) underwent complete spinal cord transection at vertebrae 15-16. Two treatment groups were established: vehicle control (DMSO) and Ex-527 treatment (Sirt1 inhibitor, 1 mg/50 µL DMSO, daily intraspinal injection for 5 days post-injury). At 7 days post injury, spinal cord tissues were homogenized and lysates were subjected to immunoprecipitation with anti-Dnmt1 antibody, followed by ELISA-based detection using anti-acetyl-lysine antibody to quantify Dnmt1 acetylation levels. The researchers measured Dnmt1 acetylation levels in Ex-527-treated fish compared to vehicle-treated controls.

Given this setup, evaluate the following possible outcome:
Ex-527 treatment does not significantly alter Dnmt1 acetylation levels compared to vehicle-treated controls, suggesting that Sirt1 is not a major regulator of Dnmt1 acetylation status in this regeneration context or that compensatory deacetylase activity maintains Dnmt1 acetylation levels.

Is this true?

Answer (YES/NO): NO